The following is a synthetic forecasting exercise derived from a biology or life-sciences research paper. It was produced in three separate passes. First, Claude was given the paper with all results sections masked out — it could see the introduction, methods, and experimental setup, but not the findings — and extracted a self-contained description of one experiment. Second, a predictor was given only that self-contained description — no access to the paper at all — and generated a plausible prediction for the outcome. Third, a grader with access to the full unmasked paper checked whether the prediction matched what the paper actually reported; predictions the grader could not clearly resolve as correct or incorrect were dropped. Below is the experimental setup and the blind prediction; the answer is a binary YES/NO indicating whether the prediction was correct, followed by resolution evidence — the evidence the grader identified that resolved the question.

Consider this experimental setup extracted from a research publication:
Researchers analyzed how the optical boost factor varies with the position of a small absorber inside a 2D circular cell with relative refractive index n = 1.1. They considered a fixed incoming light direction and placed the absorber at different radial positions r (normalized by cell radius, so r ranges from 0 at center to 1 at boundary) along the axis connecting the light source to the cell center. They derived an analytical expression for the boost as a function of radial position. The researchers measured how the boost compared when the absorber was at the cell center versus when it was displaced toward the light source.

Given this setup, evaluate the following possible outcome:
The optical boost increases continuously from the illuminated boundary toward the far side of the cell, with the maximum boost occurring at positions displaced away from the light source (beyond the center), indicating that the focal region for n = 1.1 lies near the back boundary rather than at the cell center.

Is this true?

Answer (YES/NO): YES